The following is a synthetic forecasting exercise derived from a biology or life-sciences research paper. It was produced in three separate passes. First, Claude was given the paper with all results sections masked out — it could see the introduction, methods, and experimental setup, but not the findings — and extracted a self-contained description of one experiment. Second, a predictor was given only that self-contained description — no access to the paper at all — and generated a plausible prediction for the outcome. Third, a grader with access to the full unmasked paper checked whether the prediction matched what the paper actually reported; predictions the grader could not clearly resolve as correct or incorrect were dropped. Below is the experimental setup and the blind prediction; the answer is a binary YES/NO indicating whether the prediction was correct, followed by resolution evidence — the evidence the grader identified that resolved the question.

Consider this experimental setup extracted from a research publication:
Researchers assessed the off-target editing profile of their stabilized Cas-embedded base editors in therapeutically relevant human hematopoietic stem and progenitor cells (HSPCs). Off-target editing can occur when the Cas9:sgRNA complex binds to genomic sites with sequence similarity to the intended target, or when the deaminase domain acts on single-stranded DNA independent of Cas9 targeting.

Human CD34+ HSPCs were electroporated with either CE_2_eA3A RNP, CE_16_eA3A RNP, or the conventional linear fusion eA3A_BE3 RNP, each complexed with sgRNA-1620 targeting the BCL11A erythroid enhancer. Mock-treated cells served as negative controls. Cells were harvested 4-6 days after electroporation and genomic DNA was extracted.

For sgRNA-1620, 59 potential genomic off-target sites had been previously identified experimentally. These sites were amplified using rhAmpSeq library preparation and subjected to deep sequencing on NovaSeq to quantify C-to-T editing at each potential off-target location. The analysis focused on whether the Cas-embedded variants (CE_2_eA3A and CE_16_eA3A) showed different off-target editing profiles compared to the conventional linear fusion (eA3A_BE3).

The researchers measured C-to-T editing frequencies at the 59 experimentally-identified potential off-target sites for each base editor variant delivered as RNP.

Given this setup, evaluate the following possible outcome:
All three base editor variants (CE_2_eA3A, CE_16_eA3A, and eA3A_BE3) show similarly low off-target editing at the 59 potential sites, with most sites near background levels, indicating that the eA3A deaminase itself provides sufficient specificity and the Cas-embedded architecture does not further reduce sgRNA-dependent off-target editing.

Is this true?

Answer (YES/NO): YES